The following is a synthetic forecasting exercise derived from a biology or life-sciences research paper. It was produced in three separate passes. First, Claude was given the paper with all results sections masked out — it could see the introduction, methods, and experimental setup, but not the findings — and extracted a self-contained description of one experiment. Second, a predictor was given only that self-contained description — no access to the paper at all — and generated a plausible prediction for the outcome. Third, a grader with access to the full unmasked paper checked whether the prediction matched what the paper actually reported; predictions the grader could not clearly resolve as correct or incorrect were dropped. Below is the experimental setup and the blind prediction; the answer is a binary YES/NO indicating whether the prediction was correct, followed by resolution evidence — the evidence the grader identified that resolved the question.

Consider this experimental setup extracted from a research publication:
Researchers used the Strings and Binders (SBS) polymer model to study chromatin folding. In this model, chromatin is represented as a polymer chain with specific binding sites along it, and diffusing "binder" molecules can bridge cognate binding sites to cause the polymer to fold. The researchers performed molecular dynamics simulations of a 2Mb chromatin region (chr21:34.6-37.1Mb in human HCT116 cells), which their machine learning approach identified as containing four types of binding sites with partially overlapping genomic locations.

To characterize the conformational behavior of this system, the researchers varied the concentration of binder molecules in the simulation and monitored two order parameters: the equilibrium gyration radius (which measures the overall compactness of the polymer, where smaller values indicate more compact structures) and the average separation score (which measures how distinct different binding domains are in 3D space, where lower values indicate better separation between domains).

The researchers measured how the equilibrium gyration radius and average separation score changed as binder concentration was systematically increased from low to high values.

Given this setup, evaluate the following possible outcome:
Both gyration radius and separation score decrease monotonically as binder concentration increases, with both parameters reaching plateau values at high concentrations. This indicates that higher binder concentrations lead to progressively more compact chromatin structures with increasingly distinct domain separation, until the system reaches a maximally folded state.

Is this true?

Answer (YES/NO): NO